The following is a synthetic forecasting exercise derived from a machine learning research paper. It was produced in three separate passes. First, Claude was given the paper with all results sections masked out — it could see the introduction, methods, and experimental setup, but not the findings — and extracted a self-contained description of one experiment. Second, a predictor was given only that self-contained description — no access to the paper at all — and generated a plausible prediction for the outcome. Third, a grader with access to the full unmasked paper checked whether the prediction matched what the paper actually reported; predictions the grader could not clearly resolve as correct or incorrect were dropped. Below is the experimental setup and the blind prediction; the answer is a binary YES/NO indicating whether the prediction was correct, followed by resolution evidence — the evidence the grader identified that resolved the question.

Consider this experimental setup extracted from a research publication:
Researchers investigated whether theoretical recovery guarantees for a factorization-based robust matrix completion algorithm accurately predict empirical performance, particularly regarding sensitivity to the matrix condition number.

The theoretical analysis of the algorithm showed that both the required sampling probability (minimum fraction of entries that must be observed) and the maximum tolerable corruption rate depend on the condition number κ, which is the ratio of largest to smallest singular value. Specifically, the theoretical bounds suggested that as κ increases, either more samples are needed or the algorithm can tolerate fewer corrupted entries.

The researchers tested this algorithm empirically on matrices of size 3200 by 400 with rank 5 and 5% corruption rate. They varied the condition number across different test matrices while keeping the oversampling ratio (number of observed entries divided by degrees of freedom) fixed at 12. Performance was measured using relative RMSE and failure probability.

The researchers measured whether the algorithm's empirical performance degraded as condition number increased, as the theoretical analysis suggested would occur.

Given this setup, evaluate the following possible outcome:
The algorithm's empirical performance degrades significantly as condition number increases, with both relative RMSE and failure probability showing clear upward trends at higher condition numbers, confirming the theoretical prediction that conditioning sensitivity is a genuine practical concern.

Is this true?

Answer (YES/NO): NO